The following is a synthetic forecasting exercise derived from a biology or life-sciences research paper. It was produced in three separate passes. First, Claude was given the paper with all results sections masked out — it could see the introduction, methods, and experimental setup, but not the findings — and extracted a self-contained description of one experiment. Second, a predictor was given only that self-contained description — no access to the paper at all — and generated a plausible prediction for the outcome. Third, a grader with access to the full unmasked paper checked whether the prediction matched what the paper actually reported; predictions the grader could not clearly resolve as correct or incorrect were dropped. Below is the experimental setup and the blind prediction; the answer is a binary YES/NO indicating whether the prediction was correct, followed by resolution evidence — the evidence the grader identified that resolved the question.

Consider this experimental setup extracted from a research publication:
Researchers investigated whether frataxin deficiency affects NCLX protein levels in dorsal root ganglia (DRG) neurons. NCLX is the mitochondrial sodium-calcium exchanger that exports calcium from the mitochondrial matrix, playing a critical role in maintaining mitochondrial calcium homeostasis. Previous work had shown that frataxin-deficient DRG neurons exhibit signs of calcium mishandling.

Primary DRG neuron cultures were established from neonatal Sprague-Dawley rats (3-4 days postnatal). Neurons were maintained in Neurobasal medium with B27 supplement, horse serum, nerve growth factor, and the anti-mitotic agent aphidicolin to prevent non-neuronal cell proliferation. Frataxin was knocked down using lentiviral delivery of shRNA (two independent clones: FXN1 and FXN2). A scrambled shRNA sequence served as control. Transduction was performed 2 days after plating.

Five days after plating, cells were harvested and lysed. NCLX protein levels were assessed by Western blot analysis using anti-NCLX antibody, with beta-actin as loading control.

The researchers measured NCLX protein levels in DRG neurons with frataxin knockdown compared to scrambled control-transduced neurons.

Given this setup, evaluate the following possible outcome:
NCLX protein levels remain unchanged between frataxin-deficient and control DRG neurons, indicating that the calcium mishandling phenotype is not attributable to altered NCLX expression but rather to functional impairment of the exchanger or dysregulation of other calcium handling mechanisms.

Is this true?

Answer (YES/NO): NO